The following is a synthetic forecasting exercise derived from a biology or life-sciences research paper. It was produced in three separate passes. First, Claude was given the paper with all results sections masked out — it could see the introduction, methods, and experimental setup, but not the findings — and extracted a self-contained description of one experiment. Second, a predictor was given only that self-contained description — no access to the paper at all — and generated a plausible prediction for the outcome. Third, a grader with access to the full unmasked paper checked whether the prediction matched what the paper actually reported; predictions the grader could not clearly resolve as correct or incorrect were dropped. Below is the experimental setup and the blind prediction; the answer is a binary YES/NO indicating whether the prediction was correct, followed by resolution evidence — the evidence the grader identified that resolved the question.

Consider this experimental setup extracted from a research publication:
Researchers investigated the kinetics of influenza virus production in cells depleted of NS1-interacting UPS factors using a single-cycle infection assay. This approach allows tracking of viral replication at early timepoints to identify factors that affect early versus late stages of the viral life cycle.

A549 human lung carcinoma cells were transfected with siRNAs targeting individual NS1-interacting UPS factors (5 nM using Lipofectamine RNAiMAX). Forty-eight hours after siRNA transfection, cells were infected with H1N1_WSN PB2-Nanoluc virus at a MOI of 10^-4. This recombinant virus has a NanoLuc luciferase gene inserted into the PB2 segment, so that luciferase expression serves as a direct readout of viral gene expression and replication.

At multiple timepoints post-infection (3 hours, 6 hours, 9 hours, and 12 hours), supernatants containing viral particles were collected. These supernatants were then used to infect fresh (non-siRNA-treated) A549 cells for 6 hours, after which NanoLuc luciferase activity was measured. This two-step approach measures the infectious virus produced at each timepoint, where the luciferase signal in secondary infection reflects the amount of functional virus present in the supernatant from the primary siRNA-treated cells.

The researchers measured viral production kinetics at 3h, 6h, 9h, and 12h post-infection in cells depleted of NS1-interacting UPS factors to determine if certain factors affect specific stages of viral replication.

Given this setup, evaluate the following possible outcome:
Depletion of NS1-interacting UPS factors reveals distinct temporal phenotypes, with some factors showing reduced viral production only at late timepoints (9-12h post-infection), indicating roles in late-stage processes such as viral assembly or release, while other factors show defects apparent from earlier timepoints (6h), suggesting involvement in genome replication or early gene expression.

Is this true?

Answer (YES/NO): NO